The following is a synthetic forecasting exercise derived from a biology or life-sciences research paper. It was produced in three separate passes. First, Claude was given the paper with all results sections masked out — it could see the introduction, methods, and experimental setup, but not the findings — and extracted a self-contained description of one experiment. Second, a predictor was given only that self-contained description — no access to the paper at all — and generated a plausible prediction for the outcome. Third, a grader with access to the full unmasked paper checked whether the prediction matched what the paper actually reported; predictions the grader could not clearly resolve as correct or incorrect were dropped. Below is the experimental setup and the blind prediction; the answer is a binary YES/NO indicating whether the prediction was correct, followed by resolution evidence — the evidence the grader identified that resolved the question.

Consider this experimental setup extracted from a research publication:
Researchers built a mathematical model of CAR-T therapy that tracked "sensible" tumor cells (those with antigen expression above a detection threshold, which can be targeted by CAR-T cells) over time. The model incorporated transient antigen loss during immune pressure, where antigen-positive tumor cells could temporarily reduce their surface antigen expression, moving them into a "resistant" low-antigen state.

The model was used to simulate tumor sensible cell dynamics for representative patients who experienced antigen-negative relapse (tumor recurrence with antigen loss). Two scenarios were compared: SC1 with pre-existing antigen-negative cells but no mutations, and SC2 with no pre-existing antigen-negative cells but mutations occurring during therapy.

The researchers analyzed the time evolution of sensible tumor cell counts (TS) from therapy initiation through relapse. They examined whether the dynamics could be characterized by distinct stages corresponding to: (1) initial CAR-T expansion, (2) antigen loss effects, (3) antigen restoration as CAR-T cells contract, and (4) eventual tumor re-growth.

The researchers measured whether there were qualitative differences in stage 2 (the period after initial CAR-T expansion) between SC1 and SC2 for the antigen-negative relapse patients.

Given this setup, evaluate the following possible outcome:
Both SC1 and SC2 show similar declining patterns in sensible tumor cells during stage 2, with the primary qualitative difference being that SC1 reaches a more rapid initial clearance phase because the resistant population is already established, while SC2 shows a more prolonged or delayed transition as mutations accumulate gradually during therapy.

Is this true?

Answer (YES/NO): NO